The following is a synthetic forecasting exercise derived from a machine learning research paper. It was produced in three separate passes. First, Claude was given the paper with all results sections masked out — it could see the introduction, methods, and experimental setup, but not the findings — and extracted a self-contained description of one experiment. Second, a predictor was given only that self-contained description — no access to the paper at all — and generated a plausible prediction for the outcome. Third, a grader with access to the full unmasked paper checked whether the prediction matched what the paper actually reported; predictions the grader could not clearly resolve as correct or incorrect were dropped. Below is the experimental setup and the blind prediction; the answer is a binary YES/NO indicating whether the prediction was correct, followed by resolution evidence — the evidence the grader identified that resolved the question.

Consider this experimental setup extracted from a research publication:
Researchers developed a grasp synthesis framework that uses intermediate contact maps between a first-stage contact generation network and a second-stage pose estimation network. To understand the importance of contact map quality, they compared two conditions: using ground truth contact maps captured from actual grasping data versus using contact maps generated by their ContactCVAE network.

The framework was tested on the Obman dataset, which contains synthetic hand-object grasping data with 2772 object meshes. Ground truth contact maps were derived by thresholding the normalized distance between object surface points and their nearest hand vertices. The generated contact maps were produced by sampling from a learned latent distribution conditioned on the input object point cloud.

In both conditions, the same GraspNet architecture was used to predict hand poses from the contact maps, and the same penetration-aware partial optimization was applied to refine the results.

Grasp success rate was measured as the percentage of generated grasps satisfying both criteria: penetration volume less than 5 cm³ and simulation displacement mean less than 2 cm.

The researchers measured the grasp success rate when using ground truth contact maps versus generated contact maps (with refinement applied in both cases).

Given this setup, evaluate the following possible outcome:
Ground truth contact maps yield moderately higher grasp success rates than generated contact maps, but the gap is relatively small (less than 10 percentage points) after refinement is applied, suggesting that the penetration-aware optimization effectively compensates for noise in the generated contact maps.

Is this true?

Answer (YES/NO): NO